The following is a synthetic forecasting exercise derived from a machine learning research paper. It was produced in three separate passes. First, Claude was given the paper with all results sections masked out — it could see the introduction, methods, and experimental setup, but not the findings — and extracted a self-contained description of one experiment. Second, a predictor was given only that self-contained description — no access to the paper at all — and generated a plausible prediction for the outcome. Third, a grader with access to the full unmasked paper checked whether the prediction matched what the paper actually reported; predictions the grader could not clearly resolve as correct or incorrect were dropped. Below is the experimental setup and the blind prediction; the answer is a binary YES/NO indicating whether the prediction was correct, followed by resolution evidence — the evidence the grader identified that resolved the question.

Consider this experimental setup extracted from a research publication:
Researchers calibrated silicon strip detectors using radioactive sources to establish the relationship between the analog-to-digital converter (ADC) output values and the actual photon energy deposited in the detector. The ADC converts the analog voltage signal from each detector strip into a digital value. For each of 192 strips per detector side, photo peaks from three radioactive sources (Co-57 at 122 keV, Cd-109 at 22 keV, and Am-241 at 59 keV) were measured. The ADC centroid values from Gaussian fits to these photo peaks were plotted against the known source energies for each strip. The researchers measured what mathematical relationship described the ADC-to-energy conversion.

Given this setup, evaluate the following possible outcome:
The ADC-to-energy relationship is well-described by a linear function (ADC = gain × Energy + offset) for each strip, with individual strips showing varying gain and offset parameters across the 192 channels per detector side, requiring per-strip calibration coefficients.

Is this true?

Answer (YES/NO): YES